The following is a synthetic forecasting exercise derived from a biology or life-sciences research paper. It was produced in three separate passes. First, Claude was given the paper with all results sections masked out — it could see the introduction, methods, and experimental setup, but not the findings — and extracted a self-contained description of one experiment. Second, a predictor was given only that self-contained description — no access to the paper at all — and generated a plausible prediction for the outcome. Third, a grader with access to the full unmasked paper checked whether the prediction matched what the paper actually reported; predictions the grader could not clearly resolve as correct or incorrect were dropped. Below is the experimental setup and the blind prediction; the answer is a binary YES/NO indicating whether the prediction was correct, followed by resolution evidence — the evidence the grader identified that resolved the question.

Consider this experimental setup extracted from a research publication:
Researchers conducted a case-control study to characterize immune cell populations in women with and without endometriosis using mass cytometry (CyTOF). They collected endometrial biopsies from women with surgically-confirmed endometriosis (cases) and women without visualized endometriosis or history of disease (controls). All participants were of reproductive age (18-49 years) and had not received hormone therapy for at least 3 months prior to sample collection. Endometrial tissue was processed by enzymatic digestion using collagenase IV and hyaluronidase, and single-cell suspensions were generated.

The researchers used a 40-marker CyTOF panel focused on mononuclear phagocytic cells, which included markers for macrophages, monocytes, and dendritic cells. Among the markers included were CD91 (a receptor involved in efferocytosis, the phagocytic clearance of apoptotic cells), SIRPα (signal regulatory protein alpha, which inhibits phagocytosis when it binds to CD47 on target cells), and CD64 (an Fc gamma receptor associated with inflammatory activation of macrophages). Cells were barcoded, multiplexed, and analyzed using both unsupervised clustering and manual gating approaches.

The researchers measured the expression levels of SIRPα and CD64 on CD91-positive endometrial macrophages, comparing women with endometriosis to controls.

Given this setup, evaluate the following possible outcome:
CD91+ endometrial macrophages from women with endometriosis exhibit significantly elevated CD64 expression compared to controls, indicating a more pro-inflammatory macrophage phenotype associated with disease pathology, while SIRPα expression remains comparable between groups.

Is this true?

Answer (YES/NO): NO